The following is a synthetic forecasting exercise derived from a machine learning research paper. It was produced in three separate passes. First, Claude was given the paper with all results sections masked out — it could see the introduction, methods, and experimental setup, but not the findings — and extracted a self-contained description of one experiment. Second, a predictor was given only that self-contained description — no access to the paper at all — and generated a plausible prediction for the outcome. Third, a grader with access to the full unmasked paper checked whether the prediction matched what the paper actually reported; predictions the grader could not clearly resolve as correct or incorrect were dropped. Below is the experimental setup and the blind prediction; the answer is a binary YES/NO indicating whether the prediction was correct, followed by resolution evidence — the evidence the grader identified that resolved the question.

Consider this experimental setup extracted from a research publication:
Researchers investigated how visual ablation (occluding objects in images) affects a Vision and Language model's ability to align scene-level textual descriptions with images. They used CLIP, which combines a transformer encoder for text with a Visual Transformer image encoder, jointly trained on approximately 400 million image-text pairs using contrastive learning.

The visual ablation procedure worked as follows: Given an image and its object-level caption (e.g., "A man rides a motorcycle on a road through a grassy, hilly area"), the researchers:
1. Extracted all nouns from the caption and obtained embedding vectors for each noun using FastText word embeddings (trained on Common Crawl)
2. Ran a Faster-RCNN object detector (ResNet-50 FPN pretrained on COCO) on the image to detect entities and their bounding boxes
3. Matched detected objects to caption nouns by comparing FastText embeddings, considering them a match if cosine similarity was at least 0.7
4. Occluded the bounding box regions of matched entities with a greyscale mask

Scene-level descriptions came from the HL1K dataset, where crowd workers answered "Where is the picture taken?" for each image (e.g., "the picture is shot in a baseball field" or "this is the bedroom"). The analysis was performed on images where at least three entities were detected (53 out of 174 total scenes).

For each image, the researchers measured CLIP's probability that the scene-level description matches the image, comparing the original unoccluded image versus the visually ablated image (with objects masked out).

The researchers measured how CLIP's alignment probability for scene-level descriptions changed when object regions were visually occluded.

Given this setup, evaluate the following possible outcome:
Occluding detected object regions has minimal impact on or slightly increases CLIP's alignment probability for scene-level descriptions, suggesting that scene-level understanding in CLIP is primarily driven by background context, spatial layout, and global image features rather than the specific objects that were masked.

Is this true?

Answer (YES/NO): NO